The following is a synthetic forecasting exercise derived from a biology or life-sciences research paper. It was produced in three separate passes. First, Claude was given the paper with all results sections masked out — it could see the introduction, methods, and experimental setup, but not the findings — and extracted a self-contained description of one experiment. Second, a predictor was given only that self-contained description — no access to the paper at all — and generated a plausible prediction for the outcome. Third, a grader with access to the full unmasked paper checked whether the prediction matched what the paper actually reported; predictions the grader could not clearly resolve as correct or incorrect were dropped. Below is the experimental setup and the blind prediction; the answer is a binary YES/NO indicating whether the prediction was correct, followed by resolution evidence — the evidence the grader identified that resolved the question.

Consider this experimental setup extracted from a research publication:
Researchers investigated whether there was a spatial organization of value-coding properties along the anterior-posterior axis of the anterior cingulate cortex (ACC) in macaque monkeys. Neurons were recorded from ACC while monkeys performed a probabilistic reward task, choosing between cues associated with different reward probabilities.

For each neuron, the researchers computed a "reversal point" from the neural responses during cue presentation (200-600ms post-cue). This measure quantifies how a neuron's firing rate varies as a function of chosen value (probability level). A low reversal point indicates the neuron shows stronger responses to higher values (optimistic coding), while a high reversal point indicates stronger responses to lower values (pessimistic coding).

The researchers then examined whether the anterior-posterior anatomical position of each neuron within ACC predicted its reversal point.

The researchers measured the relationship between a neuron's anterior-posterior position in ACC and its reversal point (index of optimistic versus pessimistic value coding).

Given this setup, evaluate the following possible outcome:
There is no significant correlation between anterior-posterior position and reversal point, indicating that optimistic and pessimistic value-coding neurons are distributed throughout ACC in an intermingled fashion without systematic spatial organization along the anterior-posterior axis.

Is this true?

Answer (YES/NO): NO